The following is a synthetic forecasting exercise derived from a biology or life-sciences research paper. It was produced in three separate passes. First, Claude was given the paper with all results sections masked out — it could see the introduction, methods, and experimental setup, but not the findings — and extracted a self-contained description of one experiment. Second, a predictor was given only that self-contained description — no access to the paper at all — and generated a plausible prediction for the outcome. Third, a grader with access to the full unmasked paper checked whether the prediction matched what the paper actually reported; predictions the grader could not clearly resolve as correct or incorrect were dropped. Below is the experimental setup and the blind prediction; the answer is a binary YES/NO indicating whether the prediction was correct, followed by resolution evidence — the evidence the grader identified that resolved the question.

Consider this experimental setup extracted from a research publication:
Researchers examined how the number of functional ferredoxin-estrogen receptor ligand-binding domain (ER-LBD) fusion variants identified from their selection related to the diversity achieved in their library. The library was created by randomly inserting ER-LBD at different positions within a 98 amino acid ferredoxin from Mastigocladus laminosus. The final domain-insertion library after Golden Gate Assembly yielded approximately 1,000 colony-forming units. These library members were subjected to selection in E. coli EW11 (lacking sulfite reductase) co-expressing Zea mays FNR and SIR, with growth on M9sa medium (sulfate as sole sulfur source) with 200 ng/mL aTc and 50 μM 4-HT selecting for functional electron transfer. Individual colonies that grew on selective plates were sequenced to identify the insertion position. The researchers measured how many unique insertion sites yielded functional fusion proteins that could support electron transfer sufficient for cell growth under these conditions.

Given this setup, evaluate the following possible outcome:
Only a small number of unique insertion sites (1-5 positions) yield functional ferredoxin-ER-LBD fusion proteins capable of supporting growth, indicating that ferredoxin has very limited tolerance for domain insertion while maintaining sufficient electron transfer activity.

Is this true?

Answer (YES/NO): YES